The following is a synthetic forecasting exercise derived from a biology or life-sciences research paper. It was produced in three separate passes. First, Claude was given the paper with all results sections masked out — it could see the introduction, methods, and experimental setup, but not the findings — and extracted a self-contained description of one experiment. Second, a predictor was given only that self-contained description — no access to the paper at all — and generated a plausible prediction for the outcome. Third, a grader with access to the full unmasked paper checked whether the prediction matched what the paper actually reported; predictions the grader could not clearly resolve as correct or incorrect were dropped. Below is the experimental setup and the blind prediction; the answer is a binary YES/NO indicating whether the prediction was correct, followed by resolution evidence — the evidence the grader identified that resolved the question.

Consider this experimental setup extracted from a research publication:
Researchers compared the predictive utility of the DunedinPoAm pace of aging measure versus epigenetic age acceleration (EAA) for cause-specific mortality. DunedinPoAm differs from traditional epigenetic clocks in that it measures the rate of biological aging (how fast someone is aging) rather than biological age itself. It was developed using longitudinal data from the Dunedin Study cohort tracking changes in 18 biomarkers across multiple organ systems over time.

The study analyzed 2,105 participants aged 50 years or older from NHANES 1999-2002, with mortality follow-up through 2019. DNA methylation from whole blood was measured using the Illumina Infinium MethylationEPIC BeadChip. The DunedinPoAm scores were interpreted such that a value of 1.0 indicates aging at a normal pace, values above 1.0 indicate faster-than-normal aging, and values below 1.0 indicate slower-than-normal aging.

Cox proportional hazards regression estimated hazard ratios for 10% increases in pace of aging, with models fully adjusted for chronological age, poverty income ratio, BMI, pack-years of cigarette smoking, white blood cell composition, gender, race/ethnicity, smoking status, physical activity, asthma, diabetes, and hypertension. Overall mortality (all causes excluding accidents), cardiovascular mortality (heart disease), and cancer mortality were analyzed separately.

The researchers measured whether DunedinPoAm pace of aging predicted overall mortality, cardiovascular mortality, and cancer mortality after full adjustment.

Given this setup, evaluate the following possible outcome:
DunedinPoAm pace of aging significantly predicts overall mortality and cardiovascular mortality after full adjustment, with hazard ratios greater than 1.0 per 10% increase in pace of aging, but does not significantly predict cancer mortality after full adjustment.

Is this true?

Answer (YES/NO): NO